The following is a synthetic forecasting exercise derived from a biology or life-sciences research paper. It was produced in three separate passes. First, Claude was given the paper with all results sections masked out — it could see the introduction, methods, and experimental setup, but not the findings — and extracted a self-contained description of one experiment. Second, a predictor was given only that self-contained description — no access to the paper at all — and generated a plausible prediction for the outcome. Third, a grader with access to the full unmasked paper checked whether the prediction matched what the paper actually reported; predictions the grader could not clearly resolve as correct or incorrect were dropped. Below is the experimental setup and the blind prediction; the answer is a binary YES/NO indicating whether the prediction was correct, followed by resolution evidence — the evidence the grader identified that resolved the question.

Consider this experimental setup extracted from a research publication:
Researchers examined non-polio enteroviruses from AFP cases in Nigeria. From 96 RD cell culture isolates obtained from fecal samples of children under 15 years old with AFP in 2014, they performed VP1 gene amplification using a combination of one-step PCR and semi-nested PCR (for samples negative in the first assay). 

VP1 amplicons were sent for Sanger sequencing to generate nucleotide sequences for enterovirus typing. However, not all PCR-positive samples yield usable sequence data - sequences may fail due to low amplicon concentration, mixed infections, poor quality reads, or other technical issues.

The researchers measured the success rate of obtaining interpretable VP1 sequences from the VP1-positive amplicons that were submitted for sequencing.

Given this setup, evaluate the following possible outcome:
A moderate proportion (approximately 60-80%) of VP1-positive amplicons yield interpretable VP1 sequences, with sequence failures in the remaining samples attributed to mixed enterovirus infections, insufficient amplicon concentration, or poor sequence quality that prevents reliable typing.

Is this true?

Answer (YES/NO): NO